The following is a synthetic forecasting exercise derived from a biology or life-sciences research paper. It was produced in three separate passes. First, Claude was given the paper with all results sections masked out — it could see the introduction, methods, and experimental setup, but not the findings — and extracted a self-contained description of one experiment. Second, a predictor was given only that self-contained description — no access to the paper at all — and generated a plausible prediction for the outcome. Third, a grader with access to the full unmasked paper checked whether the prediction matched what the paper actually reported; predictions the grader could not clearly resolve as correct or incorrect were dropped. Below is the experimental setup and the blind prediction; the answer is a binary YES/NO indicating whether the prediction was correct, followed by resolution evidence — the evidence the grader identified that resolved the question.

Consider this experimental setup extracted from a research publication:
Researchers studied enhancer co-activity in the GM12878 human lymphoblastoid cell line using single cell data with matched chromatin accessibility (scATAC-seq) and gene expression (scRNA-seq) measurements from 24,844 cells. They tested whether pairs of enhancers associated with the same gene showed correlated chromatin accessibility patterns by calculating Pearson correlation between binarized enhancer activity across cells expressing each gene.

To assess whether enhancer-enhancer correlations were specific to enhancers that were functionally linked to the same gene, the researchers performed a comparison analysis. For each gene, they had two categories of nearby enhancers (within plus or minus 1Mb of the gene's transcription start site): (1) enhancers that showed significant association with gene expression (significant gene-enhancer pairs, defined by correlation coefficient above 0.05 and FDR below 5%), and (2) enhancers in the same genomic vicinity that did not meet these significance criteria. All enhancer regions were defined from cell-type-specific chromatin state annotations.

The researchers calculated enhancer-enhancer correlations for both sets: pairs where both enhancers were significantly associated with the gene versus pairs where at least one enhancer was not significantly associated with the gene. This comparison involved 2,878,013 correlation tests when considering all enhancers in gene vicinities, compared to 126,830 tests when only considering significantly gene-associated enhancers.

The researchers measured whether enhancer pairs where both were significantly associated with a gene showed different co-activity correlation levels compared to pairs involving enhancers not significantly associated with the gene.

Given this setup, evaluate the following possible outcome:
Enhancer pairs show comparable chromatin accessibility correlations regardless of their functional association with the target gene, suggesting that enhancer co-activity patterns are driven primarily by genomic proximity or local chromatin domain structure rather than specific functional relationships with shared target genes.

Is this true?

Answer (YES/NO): NO